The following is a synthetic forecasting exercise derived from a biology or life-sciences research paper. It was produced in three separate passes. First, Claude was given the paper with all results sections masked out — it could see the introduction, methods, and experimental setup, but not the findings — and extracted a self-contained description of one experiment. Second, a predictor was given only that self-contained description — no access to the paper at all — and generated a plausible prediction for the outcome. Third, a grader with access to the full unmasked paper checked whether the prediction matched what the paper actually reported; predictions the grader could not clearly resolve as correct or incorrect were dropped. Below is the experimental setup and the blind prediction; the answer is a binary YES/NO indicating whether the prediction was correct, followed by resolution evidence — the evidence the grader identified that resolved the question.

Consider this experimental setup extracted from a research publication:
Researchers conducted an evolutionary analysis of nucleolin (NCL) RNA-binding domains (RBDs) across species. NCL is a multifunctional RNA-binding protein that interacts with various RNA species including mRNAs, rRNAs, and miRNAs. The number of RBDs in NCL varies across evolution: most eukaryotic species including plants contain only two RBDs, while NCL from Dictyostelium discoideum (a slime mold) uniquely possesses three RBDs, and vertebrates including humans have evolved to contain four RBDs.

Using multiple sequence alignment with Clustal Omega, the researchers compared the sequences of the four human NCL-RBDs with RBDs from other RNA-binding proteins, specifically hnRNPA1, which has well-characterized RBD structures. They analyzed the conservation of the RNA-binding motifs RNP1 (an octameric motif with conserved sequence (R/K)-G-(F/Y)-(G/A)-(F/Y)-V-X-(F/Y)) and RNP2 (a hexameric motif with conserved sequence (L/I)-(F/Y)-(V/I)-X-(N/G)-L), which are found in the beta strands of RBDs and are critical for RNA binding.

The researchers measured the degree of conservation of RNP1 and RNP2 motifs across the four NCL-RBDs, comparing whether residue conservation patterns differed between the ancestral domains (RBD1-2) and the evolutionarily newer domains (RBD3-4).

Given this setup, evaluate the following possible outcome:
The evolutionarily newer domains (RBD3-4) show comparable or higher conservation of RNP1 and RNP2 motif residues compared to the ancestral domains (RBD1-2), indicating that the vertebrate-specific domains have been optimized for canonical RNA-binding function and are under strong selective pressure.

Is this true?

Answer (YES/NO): NO